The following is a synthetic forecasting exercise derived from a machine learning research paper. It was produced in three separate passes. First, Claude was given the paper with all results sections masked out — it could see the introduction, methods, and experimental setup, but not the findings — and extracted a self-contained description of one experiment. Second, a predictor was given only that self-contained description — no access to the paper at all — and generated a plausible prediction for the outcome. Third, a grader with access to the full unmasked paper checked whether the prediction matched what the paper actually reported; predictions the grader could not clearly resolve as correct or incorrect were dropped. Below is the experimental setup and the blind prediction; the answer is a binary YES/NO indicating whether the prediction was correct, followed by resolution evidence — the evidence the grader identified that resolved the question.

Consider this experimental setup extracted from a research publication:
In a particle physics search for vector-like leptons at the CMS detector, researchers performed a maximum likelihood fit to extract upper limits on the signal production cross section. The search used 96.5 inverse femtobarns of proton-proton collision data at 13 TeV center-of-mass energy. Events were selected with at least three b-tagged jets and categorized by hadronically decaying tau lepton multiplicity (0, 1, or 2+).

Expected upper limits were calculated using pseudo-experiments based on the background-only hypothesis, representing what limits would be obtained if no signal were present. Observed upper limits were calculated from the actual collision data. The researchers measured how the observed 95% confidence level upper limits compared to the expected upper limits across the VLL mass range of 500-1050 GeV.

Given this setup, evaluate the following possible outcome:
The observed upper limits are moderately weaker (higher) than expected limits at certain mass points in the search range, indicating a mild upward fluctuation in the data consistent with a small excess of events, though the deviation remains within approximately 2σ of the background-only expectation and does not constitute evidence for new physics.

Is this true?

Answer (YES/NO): NO